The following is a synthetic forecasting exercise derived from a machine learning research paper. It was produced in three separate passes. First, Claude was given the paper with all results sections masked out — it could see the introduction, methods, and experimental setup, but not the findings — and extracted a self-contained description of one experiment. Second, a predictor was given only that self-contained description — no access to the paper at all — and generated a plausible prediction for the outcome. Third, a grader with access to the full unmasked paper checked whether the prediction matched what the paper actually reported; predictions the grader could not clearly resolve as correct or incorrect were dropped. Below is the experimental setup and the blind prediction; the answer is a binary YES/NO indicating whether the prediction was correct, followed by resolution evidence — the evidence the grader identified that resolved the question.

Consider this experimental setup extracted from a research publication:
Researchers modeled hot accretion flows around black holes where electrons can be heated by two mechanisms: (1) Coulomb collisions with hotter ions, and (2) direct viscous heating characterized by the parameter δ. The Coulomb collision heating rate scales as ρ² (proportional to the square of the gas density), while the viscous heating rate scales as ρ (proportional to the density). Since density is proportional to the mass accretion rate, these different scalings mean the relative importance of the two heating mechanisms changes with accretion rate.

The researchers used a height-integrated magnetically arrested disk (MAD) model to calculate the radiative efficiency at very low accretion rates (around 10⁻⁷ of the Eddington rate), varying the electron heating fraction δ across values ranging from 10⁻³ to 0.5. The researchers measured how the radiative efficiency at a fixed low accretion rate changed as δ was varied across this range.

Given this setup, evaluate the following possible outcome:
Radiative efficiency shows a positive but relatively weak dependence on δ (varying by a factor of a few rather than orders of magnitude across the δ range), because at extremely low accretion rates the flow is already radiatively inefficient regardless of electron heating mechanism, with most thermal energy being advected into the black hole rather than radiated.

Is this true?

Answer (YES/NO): YES